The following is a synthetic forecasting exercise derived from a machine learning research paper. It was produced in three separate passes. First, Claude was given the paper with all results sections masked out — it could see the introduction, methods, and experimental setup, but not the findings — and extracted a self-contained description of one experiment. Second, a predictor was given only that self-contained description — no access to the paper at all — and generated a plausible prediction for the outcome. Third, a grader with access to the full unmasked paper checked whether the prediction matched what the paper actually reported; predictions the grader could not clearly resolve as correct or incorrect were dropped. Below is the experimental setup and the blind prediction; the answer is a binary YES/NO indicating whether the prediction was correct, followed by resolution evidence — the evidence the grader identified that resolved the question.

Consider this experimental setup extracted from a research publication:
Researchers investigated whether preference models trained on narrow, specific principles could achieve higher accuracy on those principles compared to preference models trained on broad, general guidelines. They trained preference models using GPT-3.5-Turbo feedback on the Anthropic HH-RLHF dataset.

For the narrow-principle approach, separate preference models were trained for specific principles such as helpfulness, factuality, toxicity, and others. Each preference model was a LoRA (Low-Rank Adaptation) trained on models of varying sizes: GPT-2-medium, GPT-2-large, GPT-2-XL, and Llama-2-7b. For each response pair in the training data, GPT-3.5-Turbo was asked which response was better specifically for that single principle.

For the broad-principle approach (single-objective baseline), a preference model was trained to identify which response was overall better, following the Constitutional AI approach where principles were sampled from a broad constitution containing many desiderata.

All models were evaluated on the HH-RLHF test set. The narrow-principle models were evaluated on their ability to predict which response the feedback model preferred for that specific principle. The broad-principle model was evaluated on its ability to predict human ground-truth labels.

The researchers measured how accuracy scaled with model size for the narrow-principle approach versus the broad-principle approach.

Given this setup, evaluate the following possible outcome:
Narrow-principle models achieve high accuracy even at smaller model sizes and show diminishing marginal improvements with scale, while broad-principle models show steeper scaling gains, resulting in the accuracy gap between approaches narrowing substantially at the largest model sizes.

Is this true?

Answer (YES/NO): NO